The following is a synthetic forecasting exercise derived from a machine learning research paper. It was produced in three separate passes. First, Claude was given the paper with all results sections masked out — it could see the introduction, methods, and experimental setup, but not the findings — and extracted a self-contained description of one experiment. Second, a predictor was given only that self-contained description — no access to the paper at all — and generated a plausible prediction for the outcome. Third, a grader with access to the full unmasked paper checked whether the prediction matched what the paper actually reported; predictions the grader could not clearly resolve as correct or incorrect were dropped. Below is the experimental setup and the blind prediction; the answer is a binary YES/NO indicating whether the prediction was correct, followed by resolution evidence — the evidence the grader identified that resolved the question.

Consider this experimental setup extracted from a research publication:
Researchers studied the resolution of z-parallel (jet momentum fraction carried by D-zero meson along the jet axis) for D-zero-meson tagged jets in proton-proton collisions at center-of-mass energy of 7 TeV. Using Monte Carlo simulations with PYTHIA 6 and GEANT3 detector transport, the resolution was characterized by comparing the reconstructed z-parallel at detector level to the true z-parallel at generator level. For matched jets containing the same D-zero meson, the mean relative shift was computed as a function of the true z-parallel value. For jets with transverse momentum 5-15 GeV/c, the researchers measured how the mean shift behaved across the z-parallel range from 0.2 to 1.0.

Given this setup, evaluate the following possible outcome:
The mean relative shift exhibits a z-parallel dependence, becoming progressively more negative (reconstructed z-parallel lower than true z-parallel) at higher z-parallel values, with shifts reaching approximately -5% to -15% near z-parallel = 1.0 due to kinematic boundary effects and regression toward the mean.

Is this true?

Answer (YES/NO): NO